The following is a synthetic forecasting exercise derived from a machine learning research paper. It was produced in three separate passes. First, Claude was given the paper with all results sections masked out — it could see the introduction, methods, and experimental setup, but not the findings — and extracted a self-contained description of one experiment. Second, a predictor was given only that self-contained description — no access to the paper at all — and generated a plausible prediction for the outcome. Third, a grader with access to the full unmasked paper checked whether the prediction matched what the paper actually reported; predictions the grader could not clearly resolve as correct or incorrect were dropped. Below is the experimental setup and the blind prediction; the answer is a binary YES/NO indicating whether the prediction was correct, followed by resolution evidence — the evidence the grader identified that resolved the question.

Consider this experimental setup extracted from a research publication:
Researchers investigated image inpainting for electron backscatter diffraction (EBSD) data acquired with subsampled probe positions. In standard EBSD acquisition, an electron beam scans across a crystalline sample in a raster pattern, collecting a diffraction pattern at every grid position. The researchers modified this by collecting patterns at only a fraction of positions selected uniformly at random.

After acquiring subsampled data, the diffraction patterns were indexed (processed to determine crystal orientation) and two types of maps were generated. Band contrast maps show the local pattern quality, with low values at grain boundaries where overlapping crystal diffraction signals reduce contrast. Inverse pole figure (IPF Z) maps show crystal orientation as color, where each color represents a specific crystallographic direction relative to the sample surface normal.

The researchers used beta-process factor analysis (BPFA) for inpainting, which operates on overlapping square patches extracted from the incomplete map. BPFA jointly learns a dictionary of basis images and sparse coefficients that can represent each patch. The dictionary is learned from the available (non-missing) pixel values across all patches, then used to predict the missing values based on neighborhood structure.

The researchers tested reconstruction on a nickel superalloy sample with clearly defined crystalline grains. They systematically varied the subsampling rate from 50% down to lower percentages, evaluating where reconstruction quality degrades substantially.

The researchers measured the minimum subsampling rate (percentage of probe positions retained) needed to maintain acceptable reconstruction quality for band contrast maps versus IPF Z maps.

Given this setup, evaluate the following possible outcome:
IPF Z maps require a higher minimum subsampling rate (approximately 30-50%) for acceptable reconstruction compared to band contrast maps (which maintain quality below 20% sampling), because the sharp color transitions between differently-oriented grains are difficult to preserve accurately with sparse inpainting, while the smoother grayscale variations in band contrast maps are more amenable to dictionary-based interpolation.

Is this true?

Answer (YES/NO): NO